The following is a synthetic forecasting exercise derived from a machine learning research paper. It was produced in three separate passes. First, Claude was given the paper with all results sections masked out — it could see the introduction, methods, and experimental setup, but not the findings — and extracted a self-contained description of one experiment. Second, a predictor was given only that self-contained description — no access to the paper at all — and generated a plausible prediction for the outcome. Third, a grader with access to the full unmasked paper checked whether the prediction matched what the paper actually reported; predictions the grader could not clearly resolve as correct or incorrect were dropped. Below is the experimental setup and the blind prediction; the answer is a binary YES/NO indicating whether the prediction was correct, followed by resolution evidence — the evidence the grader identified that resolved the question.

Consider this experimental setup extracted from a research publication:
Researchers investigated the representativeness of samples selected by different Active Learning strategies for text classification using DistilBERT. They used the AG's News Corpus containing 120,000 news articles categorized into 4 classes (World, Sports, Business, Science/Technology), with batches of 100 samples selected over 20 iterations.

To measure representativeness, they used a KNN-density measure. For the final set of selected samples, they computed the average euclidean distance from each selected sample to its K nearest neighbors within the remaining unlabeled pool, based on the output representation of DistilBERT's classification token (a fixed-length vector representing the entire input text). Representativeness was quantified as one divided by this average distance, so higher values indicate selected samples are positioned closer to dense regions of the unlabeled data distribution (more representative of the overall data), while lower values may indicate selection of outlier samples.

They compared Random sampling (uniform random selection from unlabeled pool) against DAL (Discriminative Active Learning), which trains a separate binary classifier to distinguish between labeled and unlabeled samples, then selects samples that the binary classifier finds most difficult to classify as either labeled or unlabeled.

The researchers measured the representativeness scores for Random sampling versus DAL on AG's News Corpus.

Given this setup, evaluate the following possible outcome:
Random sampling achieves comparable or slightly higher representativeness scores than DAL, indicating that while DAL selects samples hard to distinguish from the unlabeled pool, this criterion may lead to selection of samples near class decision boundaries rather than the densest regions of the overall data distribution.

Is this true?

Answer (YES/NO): YES